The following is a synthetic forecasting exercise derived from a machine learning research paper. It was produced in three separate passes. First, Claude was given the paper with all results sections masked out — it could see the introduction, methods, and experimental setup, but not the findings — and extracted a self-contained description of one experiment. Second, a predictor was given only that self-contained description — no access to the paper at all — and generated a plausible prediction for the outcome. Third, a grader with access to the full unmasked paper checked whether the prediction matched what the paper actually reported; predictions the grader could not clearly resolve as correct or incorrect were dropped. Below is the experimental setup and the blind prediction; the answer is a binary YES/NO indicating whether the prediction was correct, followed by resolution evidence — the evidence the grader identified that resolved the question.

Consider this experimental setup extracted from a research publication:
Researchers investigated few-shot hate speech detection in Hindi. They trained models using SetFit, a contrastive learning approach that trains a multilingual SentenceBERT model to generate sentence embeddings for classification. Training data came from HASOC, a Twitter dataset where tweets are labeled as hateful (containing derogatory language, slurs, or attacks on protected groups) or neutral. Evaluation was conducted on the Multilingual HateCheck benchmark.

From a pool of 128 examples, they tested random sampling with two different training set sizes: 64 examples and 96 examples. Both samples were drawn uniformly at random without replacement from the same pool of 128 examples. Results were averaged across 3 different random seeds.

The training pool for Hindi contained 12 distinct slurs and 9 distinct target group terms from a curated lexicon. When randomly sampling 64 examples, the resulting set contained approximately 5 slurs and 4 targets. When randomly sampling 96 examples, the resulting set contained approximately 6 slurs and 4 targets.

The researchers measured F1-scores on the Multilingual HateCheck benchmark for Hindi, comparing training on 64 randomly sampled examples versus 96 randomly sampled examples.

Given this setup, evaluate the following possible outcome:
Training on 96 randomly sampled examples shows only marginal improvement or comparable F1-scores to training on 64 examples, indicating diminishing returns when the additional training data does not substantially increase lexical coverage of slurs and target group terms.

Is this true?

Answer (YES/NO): YES